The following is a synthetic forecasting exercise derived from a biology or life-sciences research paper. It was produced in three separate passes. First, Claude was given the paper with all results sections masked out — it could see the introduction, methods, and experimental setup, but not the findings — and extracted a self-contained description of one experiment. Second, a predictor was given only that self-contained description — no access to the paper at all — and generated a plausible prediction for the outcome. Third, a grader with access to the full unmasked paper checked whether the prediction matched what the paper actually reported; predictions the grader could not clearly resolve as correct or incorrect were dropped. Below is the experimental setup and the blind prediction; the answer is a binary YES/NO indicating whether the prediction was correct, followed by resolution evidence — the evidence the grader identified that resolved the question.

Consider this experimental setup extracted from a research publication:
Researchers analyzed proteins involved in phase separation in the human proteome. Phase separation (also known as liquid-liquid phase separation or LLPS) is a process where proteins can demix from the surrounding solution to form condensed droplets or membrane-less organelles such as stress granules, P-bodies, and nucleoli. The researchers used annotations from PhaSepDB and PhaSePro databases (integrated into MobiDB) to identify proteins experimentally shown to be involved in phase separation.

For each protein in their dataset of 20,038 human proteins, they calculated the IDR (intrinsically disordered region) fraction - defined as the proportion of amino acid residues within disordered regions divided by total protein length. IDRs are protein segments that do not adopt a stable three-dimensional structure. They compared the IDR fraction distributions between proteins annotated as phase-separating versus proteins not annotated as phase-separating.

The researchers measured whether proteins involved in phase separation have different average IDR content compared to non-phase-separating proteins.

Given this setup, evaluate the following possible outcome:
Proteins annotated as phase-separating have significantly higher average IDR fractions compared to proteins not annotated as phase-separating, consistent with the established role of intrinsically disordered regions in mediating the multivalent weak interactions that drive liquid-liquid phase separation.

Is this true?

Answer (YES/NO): YES